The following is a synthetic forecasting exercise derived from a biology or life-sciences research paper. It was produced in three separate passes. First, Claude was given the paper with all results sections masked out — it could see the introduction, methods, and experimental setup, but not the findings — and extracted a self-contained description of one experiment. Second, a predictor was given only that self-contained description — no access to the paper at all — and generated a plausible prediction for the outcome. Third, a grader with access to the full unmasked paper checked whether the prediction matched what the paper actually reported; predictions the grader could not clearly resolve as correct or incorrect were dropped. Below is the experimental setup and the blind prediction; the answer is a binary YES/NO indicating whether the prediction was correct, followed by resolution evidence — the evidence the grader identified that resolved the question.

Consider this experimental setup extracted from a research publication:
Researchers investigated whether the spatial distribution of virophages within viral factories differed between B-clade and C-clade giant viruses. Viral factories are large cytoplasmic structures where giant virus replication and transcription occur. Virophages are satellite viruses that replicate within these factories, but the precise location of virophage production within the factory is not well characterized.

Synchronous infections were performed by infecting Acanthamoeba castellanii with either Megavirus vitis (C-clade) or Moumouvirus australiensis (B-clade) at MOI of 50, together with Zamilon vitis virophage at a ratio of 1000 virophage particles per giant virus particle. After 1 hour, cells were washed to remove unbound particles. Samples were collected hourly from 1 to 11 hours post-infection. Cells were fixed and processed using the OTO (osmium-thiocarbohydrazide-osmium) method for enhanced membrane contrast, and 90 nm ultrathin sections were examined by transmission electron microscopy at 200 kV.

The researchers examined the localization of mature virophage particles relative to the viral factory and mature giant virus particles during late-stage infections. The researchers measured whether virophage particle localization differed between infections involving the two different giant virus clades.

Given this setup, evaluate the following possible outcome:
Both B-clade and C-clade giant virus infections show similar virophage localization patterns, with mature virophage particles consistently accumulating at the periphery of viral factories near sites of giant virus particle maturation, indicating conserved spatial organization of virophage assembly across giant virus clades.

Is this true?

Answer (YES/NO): NO